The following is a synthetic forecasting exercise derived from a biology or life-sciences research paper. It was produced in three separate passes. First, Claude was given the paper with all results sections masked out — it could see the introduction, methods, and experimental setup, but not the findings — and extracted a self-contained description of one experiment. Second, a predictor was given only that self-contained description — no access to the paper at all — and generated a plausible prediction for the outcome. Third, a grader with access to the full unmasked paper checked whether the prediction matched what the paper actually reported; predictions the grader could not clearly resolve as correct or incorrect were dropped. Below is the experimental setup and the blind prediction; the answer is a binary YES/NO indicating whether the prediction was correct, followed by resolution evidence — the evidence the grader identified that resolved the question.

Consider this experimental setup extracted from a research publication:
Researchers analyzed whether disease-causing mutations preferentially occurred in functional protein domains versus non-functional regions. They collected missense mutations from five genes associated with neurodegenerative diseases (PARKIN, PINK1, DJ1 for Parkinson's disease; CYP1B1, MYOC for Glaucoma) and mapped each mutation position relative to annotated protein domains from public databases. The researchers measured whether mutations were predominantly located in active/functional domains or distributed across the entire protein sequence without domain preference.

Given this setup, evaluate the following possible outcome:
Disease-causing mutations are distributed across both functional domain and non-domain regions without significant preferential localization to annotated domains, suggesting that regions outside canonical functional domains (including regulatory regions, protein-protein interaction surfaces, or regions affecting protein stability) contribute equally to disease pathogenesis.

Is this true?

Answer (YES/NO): NO